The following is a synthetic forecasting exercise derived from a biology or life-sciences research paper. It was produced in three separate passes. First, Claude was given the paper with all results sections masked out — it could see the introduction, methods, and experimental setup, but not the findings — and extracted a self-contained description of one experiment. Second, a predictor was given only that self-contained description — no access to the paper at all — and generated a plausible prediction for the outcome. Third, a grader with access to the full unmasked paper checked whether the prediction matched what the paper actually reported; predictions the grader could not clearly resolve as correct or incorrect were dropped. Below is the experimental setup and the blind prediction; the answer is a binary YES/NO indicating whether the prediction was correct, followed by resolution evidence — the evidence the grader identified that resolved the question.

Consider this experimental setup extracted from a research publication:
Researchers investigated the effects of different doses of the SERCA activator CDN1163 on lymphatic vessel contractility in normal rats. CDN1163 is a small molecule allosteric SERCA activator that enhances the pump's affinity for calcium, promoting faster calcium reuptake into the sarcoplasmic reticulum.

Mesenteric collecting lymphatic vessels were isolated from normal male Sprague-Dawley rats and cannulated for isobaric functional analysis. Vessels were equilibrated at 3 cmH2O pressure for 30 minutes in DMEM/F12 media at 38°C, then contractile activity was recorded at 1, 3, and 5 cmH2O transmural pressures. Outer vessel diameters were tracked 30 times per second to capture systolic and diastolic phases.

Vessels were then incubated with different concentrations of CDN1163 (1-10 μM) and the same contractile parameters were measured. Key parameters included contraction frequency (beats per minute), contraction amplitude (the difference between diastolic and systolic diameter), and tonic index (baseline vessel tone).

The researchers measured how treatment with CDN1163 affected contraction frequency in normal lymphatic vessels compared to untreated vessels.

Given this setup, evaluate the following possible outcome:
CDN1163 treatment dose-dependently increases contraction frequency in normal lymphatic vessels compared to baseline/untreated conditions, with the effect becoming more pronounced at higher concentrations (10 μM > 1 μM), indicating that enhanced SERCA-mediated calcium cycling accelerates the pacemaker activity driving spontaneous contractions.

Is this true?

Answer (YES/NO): YES